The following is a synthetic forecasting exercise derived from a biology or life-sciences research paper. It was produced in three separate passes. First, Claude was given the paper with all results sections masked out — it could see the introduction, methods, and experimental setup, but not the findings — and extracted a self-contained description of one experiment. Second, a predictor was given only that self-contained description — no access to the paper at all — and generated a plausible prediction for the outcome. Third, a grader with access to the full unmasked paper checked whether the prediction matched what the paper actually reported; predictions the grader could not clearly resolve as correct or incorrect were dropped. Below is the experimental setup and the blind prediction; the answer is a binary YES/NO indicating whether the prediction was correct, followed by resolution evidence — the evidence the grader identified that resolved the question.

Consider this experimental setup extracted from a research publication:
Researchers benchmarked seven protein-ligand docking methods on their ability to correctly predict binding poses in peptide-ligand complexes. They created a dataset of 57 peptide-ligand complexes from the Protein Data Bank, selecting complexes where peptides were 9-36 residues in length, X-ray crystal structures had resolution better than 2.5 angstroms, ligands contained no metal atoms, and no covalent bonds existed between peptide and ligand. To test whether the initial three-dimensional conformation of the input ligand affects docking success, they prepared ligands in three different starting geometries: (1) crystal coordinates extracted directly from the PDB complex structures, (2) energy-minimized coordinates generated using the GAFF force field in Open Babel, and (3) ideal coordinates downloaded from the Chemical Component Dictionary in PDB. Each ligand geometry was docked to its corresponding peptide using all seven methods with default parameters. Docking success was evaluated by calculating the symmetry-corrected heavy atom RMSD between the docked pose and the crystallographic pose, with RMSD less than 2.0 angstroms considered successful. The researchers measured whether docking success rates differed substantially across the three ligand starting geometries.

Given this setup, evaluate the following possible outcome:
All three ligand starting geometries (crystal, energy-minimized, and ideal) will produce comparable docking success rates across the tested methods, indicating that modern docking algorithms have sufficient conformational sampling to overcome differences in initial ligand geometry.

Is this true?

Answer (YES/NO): YES